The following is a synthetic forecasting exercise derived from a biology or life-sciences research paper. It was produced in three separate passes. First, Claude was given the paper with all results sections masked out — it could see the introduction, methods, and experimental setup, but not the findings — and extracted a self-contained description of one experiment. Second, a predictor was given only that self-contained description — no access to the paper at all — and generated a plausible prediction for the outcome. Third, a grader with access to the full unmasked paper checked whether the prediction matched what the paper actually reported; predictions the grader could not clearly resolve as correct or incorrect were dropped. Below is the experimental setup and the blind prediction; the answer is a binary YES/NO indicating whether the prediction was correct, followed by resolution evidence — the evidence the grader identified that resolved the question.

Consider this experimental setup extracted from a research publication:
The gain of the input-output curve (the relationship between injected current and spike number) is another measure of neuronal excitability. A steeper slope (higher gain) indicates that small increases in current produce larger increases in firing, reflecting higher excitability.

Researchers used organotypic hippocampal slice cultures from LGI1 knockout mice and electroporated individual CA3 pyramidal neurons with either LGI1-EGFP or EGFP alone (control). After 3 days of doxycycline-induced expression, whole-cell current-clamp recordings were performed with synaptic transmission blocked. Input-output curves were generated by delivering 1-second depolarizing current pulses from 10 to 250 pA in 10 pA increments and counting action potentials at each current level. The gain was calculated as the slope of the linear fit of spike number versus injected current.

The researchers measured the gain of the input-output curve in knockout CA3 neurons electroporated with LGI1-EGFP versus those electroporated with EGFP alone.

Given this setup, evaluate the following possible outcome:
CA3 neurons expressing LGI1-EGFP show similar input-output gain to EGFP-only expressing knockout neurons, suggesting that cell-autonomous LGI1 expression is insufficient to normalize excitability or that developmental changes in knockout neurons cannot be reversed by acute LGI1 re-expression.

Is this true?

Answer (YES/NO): NO